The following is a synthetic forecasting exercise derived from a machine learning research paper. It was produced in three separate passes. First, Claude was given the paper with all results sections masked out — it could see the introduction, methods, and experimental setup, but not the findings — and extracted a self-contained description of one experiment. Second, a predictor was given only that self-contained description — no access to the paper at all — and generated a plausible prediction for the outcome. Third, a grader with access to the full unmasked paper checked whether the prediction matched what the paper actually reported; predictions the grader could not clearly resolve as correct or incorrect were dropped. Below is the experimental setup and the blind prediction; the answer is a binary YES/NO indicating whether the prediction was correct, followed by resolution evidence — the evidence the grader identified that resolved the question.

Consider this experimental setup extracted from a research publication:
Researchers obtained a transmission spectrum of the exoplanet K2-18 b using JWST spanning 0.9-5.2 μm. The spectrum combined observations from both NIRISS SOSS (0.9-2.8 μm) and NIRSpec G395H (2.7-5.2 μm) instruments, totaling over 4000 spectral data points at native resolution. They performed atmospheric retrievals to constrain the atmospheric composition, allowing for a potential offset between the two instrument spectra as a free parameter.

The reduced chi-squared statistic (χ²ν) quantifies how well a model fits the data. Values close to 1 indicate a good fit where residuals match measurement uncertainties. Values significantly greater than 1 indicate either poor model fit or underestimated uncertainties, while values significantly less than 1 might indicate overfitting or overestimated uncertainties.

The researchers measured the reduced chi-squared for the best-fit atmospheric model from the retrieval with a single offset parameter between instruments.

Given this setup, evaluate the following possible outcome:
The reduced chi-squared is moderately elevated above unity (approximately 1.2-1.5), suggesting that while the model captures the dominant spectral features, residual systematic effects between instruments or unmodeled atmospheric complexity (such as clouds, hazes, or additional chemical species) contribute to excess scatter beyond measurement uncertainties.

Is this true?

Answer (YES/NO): NO